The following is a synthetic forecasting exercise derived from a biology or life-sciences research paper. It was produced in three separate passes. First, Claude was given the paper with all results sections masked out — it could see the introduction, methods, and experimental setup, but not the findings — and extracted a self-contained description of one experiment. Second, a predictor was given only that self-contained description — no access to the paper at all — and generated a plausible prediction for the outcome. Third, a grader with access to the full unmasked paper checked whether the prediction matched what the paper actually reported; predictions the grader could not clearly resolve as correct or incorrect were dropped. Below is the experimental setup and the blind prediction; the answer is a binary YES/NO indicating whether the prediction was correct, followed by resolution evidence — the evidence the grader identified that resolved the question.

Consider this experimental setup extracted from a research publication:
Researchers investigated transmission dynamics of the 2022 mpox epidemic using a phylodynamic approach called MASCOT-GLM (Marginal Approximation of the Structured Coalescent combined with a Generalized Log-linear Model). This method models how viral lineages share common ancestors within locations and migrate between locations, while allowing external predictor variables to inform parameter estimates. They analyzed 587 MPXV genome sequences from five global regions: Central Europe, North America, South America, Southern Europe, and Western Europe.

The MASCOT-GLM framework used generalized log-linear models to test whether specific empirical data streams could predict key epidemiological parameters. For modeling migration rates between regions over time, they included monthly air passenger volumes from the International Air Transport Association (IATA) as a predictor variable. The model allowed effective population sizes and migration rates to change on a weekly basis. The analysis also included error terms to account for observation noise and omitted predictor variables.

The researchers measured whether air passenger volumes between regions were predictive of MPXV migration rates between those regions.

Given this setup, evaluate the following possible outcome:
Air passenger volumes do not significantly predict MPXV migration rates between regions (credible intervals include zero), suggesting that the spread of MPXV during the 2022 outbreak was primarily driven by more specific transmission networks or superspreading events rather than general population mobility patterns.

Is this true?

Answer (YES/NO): NO